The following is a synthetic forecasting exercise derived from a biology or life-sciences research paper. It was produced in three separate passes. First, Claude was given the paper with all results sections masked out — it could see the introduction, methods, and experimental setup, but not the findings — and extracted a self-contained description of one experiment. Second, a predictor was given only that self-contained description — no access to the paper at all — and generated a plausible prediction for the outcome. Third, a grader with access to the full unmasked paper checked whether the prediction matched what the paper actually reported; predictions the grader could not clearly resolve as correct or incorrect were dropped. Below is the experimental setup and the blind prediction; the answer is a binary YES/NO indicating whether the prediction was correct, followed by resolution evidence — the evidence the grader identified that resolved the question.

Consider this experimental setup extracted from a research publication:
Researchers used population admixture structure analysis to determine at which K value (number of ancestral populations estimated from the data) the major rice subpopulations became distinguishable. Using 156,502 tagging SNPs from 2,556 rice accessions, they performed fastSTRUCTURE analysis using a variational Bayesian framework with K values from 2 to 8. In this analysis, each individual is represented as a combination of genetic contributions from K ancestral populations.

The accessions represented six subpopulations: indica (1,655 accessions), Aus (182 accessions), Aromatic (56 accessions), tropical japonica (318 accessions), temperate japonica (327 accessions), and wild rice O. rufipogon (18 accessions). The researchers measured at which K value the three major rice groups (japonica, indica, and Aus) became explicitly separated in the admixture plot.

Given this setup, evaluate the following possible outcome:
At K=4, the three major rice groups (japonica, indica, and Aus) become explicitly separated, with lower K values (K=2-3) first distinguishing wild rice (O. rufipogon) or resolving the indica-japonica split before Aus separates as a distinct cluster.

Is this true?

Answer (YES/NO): NO